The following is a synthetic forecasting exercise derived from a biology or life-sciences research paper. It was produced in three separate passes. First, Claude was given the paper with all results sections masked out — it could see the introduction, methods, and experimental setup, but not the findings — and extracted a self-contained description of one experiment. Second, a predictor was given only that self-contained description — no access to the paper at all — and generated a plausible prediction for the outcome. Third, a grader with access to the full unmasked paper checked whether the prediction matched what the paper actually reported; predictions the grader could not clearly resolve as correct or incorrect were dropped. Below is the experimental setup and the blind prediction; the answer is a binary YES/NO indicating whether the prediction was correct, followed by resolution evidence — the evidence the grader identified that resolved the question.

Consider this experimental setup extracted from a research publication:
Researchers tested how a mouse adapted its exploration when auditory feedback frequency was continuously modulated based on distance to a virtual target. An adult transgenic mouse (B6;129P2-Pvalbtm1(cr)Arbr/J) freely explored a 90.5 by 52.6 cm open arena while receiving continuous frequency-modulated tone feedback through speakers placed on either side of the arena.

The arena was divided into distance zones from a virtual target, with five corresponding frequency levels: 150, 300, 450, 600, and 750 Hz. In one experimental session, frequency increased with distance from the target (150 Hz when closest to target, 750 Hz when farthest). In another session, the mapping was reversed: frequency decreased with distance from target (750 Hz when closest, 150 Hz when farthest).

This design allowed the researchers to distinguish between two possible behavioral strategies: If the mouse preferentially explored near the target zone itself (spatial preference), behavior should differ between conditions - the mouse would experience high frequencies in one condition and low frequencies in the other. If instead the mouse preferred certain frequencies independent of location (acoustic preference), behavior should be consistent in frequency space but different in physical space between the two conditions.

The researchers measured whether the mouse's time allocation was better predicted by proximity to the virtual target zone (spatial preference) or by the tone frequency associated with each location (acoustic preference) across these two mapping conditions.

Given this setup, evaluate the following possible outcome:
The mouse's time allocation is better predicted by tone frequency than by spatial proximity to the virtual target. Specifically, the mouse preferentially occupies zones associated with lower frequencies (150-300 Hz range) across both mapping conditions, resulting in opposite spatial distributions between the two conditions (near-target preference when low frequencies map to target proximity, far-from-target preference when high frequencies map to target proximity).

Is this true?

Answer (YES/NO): NO